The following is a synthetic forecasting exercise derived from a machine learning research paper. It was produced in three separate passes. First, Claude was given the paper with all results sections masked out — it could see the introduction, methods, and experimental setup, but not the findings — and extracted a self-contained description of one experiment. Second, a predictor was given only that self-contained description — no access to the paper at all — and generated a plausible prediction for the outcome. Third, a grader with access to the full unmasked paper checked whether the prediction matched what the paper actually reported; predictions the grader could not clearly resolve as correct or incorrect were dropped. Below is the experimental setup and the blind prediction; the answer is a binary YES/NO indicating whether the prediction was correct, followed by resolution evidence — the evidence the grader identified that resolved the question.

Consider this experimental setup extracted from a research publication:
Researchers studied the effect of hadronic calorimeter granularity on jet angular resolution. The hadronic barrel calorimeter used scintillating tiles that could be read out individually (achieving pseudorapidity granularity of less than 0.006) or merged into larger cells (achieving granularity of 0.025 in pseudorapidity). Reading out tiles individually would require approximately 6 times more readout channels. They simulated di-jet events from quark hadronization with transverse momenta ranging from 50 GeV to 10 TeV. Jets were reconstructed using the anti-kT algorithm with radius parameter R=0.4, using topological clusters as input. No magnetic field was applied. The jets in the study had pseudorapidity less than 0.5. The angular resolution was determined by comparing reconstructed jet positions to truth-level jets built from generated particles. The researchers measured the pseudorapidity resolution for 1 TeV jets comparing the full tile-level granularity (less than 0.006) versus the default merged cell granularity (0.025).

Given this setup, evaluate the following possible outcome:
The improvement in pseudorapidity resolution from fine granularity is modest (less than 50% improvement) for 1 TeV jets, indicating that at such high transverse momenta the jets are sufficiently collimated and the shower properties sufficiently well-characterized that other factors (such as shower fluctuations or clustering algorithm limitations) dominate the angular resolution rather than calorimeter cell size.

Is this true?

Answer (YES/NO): NO